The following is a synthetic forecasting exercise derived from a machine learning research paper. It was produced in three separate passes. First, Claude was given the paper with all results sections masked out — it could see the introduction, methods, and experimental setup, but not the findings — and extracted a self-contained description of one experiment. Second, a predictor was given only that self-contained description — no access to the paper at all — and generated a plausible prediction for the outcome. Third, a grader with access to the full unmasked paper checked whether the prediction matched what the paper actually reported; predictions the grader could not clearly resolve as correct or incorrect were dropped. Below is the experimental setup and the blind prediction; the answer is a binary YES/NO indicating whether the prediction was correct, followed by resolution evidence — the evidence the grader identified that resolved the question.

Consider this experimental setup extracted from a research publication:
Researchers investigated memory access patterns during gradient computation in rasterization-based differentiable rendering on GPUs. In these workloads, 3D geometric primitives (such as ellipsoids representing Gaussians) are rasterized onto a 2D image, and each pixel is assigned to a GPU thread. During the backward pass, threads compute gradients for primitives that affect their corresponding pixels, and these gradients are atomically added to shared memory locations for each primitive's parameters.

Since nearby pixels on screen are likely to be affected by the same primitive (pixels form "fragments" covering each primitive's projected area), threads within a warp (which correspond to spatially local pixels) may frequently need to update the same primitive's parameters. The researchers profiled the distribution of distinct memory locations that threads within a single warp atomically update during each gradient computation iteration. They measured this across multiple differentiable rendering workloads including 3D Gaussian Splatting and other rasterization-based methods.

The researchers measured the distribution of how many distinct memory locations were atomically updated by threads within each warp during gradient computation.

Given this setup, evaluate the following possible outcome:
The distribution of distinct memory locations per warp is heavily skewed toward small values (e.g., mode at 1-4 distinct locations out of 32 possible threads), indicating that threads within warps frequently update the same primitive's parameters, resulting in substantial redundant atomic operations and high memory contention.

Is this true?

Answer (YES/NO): YES